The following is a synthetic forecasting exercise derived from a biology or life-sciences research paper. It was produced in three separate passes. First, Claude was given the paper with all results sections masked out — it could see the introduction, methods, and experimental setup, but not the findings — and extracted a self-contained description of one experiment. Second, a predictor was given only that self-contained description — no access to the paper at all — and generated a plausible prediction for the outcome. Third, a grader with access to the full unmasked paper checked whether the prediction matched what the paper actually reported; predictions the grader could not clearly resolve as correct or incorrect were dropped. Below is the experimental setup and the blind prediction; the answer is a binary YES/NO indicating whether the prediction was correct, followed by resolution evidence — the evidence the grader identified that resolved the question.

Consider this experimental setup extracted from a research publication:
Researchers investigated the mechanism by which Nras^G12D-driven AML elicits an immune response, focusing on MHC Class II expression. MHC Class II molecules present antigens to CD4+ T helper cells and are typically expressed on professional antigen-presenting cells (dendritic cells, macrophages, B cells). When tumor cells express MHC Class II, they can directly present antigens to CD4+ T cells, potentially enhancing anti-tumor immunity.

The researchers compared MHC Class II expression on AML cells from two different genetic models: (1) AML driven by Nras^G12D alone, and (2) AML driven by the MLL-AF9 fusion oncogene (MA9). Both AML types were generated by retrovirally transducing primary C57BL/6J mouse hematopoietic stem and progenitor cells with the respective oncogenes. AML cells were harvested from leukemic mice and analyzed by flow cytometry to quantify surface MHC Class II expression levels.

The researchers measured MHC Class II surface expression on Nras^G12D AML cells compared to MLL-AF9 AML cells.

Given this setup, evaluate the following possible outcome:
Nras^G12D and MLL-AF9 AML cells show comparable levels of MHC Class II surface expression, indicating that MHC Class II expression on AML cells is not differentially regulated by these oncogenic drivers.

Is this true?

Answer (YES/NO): NO